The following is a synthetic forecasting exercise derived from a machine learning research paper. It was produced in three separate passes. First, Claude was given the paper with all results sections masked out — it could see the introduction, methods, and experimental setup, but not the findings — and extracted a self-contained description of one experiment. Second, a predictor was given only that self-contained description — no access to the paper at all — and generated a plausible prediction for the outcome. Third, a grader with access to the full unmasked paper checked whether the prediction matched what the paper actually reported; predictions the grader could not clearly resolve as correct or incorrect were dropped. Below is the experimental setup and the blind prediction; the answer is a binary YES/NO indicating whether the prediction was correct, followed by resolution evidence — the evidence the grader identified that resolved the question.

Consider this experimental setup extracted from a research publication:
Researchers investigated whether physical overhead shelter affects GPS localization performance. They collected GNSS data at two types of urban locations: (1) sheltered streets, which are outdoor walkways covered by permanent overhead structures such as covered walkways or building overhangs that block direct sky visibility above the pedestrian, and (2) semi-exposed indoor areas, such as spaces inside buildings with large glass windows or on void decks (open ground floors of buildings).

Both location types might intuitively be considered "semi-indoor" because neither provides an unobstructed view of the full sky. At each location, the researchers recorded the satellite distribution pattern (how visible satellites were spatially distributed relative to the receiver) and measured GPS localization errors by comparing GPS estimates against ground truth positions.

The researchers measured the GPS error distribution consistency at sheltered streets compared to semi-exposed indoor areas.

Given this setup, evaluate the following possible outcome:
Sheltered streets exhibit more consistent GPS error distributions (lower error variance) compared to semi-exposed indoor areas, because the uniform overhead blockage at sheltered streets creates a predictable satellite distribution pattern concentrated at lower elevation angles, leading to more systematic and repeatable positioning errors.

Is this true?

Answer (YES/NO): NO